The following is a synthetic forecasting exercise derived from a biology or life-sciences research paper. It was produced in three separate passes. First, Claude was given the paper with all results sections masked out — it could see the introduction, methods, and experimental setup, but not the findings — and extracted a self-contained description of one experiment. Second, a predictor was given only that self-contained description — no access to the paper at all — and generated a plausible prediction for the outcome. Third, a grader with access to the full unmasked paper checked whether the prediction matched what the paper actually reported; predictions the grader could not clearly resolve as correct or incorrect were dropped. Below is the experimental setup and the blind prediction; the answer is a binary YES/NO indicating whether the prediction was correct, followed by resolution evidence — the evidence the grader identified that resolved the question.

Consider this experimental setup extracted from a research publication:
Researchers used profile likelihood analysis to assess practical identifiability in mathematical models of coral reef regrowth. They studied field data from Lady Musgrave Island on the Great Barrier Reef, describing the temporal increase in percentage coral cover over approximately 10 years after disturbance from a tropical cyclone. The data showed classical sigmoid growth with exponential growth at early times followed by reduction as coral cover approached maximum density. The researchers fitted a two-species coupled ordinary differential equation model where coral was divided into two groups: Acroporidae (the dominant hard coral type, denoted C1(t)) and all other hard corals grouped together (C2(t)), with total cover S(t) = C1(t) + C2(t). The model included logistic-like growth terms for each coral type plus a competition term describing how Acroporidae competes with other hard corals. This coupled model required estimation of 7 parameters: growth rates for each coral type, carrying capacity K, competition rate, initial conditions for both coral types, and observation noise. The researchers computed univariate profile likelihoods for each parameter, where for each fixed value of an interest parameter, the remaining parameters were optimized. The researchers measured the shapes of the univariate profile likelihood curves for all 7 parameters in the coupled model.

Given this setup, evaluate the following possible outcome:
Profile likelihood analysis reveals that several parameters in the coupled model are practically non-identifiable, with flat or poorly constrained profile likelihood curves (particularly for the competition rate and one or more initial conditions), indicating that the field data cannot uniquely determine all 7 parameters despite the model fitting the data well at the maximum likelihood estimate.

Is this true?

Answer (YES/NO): NO